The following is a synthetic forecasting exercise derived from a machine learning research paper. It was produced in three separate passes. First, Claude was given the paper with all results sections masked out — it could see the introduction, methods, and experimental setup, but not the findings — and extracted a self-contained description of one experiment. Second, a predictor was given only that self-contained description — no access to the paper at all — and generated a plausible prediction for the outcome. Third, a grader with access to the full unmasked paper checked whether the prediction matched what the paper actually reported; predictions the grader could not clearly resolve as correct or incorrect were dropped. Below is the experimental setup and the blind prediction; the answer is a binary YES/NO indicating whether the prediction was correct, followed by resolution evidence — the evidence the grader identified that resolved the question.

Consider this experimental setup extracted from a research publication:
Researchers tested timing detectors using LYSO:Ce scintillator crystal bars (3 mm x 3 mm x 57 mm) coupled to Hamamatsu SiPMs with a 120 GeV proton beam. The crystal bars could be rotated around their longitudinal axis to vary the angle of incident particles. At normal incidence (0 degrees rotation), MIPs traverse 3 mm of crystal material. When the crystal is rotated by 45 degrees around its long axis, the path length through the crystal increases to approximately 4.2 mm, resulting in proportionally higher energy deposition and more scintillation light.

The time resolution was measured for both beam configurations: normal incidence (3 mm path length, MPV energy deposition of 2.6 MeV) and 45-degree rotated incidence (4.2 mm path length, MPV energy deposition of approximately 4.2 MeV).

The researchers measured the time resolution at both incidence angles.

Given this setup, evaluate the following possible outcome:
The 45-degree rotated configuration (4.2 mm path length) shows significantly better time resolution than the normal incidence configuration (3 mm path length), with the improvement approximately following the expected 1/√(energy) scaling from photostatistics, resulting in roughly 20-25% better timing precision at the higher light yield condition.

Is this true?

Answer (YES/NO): YES